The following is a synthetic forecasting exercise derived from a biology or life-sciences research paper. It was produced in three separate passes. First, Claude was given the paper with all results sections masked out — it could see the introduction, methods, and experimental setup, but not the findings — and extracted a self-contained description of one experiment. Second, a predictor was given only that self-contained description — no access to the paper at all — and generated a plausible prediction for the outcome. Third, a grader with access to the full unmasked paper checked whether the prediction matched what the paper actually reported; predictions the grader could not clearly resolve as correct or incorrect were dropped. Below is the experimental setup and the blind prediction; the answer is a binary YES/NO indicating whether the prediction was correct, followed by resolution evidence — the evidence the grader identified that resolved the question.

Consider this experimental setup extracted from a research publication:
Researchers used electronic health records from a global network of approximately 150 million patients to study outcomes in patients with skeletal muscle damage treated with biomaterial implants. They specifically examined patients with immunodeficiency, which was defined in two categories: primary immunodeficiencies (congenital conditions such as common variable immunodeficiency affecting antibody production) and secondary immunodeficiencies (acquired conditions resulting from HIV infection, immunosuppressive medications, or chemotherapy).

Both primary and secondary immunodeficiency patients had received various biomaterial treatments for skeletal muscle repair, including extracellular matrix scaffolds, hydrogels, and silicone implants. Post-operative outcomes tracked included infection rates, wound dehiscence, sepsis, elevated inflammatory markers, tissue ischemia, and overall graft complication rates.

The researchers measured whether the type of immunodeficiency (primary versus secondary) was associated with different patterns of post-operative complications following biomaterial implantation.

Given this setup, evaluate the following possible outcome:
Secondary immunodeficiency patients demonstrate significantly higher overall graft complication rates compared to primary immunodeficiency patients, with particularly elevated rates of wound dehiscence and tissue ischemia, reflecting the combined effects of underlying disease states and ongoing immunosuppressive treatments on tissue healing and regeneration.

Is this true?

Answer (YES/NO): NO